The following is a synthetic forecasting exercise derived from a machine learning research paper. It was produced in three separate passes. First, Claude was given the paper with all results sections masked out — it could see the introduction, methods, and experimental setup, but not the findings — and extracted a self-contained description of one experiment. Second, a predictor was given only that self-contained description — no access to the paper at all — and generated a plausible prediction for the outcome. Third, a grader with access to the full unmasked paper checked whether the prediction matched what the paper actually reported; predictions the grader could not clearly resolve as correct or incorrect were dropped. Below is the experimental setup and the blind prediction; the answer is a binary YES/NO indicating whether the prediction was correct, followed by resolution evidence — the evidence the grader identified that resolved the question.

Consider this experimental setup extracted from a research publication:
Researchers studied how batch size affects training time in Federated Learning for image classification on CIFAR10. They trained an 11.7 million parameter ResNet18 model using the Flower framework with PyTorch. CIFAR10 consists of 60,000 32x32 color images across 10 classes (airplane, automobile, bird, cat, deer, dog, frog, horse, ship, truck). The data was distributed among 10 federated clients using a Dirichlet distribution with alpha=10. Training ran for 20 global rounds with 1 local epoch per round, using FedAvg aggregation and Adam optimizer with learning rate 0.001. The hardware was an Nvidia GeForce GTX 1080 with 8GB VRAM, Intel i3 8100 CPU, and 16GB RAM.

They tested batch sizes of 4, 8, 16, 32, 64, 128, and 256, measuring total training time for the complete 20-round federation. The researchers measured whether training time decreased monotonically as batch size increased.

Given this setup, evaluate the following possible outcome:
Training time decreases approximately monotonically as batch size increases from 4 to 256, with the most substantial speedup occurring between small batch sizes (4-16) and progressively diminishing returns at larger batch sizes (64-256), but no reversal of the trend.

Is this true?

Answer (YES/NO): NO